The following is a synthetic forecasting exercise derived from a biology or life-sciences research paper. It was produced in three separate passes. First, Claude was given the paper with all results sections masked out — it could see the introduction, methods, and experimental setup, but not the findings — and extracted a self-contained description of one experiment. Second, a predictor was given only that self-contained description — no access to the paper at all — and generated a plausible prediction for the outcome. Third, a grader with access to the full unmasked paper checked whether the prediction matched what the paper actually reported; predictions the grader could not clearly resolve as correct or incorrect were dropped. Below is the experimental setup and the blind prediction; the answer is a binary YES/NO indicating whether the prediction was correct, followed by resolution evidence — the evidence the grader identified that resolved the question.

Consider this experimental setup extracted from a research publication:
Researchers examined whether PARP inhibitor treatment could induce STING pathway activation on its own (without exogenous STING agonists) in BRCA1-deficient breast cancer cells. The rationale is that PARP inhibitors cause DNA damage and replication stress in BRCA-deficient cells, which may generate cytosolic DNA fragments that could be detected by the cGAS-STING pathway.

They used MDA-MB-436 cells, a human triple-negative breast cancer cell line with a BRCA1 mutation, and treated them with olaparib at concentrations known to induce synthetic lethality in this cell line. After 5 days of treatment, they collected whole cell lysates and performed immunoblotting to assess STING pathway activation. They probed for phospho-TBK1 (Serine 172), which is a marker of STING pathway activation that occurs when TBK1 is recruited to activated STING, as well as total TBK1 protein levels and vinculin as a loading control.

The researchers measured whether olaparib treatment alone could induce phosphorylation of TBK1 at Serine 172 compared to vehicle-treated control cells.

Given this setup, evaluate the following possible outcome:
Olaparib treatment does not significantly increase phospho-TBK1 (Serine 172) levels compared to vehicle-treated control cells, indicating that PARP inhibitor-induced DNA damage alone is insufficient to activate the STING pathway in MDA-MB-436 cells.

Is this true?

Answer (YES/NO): NO